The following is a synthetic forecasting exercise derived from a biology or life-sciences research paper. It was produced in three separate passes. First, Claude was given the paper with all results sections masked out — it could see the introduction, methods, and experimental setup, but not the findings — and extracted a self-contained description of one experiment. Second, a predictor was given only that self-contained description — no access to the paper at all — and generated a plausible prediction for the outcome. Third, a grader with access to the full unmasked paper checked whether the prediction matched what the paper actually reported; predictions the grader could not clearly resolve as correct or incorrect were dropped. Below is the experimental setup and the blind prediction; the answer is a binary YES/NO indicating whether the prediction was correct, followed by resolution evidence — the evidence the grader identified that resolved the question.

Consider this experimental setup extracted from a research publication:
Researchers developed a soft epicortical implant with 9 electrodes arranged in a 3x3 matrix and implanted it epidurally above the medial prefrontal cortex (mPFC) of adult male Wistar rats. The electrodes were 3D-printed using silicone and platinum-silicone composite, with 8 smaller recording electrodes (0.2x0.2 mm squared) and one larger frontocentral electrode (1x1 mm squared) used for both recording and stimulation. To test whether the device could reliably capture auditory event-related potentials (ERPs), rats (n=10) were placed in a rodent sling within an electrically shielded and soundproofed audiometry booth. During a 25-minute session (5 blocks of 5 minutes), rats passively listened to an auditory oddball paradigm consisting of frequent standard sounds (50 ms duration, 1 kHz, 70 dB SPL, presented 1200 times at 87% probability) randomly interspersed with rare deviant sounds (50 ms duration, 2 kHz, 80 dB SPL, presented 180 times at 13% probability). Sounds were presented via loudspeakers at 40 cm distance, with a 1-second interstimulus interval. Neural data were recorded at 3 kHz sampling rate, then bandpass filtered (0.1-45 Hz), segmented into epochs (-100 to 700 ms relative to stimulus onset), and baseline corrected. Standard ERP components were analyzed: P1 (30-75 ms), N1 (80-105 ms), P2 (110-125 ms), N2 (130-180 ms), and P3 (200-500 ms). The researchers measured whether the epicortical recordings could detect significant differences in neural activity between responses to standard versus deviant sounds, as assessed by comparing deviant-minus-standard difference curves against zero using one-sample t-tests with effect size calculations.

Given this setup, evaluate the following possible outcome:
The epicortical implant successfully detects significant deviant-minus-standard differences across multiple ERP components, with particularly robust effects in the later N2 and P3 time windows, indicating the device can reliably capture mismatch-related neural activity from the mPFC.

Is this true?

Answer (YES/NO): NO